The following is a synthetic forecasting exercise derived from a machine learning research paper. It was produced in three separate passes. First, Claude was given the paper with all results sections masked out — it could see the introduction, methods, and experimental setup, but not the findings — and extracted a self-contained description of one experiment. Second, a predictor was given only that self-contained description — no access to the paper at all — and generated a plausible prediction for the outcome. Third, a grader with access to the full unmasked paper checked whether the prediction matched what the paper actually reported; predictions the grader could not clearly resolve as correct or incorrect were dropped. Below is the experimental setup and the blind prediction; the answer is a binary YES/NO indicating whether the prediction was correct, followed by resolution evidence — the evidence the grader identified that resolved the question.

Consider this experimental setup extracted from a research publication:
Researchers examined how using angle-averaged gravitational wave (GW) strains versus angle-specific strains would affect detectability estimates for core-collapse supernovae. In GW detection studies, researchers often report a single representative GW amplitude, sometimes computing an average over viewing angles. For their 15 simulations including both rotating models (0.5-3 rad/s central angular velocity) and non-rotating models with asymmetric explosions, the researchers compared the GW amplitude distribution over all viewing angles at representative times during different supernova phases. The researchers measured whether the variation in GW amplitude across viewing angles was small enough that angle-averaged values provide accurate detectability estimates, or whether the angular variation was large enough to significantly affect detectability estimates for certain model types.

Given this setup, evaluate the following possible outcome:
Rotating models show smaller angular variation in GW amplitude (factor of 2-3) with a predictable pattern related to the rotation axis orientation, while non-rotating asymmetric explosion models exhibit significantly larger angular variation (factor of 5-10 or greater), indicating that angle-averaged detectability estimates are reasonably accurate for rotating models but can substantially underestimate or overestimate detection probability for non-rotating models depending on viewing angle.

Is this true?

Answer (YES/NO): NO